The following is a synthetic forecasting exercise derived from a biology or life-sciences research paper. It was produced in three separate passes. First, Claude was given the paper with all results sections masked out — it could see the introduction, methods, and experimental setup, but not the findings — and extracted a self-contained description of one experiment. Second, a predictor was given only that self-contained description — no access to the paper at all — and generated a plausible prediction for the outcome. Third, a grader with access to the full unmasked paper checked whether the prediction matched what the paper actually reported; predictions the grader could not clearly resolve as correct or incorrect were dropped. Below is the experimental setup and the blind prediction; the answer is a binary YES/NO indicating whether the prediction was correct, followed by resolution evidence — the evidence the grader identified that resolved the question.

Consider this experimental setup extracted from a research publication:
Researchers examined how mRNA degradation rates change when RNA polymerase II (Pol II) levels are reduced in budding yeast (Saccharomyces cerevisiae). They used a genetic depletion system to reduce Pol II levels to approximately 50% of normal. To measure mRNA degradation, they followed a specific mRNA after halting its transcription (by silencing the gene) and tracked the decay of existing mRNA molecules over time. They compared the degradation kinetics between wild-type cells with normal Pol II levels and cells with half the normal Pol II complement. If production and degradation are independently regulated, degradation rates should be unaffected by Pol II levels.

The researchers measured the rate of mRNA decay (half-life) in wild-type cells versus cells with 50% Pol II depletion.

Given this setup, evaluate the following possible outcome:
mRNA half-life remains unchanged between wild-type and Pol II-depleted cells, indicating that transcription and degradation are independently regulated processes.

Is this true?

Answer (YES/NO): NO